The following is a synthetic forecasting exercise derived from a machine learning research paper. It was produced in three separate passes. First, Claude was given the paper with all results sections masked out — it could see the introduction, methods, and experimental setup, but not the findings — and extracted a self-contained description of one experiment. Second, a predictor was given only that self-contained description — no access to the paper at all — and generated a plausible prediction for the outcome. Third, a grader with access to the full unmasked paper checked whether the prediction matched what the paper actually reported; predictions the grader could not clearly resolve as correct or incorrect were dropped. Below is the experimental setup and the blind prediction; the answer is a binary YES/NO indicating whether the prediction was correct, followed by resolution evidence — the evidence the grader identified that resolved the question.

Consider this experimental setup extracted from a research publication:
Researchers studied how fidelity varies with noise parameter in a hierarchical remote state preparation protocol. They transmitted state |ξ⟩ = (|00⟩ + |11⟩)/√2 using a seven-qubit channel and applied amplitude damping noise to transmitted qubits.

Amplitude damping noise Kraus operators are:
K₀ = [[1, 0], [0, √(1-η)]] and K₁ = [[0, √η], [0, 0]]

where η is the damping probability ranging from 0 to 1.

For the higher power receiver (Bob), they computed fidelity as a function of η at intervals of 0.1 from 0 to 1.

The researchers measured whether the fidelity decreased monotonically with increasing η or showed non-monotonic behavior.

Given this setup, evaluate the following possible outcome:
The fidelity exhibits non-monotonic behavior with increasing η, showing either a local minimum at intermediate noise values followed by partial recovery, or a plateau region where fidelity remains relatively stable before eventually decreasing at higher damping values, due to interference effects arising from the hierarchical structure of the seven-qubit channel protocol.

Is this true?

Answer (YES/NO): NO